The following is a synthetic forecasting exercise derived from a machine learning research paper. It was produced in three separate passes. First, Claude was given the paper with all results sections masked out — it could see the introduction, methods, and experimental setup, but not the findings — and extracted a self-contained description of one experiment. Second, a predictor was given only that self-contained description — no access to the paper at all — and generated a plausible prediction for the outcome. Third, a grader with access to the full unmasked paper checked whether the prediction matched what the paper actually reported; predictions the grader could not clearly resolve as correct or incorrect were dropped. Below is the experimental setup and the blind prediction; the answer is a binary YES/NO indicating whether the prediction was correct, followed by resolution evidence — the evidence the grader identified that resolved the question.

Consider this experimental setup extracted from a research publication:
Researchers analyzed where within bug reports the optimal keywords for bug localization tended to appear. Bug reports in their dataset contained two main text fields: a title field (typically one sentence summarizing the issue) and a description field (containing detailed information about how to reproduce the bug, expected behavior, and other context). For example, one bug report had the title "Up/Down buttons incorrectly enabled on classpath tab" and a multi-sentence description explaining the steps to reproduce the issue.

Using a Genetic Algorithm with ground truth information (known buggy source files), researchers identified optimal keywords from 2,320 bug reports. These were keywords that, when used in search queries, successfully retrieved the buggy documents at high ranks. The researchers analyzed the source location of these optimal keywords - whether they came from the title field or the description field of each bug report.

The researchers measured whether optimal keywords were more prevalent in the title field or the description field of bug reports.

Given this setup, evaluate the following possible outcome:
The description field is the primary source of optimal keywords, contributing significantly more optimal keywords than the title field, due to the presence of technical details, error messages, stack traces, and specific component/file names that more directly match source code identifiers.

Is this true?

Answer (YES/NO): NO